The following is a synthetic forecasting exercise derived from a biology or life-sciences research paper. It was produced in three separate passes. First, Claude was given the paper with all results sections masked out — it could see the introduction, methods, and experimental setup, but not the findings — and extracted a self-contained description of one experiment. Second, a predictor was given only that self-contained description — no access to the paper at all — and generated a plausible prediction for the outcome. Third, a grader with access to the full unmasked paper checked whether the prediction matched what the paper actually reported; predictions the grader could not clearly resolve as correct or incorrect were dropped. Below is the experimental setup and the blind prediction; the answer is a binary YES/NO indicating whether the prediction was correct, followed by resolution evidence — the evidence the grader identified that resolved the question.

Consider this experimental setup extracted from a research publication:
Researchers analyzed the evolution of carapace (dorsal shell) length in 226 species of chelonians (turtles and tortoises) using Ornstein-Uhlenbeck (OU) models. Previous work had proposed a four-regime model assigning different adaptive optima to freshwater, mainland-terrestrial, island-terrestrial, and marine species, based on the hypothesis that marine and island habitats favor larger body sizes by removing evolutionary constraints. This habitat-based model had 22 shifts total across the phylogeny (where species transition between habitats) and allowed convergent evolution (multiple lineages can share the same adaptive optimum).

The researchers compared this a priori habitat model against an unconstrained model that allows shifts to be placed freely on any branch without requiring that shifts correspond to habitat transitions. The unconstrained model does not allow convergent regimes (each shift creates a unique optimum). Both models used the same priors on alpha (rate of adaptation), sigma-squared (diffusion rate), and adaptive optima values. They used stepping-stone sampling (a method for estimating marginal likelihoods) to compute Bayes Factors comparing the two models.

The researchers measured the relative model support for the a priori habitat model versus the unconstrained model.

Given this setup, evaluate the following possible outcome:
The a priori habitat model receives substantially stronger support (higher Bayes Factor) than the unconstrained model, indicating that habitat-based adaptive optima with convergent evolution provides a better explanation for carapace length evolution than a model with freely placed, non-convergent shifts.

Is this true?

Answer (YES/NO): NO